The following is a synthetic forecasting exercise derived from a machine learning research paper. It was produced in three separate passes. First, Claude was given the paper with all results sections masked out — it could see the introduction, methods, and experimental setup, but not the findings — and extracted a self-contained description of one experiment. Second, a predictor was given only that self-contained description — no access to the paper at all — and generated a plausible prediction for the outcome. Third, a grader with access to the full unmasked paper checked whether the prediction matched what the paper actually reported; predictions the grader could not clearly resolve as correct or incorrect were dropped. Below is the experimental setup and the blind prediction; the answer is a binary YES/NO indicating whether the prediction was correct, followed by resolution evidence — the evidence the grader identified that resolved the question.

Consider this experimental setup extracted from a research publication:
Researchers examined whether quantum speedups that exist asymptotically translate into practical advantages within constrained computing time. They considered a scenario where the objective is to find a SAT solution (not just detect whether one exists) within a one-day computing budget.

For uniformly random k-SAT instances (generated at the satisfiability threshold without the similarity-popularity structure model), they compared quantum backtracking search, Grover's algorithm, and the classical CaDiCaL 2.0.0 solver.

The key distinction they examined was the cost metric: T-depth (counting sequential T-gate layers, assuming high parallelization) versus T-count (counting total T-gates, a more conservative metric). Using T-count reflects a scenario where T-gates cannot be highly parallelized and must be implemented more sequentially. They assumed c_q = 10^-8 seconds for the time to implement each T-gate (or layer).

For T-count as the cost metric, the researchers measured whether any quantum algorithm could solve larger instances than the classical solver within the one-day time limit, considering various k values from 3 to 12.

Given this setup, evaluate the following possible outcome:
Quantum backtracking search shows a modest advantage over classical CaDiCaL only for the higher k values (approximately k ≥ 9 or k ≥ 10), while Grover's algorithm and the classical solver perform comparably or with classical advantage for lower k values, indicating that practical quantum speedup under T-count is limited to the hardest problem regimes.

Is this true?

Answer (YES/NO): NO